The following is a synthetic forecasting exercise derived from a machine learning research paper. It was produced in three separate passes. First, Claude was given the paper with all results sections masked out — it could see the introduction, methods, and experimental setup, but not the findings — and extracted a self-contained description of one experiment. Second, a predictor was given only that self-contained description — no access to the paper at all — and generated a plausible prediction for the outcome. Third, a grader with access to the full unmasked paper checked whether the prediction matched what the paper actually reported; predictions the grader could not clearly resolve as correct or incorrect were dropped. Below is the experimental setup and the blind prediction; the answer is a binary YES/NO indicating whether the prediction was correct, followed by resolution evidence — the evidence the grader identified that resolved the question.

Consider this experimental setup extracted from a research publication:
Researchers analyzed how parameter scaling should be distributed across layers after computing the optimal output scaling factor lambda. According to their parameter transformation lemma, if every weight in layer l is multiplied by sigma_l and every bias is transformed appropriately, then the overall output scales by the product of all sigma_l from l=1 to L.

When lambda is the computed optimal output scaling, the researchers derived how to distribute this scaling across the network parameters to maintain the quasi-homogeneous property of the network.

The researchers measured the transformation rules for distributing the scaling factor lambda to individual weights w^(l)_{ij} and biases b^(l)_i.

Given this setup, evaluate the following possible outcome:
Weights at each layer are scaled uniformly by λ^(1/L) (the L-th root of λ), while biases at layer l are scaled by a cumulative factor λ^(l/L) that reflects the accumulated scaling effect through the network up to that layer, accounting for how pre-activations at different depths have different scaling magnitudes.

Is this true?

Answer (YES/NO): YES